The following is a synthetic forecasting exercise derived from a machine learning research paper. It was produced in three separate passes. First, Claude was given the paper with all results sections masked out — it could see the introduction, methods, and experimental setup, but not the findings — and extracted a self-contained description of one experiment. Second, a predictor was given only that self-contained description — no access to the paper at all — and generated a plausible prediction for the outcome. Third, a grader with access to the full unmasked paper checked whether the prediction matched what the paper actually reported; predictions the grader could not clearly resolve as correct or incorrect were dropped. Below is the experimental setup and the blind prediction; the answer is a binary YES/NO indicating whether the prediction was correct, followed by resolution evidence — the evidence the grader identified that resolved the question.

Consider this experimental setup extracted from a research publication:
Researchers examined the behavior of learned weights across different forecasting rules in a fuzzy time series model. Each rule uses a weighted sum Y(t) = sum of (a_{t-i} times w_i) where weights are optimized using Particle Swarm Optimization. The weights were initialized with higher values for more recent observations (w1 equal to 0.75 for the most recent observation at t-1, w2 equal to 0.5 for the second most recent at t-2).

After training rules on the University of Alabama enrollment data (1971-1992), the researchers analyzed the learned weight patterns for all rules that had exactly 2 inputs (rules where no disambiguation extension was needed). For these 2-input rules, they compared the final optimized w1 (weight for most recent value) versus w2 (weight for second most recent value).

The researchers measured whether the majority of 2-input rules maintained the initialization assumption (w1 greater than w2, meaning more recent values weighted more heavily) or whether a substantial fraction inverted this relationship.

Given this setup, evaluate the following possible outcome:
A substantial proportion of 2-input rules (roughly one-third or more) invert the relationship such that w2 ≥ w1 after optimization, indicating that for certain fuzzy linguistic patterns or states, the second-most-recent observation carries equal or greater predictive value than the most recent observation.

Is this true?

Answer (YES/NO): NO